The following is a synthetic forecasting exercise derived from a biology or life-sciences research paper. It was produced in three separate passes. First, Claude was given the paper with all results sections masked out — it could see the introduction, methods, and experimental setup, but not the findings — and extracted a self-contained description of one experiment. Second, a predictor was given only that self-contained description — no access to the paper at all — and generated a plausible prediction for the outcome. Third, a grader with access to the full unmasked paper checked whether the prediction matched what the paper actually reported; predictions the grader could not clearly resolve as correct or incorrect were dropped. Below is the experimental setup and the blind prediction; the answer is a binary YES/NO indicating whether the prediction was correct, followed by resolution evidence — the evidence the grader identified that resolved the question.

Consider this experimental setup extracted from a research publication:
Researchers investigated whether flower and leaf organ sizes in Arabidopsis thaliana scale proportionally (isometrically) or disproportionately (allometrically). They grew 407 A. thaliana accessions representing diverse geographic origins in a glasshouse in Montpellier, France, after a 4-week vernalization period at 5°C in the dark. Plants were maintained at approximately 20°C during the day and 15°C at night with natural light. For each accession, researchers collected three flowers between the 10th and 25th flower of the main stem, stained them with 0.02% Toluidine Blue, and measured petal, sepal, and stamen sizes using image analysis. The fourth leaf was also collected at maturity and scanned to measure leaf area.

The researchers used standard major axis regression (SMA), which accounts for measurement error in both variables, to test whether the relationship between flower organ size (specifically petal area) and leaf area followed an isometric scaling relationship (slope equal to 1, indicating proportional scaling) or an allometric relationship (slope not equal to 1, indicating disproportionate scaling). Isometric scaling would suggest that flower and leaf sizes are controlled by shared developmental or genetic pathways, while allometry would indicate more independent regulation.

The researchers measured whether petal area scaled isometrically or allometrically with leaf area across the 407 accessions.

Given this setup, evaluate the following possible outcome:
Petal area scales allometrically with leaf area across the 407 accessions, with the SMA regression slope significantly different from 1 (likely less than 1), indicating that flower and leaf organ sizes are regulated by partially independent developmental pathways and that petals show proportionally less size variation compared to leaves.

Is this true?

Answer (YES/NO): NO